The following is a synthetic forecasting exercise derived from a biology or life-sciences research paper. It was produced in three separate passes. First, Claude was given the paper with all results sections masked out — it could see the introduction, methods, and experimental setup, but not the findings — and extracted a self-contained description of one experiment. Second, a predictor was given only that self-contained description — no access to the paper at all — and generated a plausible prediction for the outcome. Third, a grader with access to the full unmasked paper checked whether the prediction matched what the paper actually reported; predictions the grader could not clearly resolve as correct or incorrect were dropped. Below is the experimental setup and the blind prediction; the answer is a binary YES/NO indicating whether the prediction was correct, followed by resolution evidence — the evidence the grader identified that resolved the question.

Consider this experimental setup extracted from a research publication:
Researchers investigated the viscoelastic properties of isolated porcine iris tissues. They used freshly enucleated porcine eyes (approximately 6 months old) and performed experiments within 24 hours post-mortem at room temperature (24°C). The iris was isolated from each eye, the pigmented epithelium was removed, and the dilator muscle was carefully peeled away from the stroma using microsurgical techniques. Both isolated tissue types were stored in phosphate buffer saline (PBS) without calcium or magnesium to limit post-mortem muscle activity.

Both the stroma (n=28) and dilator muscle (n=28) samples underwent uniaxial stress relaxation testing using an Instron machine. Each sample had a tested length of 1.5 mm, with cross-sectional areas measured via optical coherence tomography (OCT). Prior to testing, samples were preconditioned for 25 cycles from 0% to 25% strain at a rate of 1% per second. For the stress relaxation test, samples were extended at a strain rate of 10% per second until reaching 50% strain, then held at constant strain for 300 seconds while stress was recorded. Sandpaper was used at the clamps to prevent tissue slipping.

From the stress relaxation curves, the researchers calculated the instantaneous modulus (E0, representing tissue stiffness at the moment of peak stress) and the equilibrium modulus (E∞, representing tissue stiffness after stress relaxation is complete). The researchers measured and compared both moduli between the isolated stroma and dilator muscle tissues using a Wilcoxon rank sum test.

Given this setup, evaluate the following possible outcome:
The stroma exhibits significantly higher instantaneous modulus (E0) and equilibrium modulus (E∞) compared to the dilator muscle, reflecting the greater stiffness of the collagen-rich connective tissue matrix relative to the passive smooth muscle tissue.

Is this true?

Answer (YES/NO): NO